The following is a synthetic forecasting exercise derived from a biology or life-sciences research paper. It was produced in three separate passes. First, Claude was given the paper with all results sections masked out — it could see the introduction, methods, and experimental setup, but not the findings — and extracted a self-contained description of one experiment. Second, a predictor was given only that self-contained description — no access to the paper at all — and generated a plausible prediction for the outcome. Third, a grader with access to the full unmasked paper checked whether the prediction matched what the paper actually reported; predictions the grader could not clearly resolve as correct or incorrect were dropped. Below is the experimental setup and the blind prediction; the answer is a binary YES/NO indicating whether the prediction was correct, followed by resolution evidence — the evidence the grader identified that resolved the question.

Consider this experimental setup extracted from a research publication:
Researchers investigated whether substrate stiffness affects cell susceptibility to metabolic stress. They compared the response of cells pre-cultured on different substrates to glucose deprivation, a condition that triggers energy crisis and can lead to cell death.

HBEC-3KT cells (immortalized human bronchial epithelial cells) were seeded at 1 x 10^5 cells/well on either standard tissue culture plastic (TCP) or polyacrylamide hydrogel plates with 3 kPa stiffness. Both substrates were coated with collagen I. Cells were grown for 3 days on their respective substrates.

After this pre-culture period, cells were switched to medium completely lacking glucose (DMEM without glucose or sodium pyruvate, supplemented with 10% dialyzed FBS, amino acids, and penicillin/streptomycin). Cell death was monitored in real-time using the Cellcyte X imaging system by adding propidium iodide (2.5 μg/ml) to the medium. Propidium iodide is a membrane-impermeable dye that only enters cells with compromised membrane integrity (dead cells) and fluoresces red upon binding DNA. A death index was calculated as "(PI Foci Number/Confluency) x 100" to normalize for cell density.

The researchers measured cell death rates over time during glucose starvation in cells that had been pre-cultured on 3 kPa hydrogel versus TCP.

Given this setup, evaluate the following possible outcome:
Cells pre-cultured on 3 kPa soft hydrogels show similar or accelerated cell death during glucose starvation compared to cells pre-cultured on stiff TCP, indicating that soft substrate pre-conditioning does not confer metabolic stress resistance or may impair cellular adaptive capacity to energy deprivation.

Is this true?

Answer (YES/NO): NO